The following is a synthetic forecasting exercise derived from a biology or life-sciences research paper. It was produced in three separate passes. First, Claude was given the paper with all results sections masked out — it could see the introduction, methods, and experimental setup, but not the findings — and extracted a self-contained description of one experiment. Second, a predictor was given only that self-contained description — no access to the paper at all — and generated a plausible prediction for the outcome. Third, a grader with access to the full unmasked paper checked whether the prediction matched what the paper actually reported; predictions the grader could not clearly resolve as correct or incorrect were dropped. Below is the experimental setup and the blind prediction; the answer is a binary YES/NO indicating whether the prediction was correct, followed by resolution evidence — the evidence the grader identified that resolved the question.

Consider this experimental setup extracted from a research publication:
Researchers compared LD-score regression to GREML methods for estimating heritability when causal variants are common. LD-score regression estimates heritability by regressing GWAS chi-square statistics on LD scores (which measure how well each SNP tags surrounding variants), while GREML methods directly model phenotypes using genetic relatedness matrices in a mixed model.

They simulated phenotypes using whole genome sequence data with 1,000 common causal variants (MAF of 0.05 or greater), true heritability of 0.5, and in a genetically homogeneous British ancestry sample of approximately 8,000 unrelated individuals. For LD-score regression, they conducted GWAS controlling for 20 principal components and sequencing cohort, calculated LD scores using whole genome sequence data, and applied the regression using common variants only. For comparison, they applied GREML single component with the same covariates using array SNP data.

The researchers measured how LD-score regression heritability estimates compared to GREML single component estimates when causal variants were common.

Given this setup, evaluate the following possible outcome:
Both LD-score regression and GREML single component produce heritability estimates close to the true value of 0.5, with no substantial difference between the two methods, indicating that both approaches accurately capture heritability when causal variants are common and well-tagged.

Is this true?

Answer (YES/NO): NO